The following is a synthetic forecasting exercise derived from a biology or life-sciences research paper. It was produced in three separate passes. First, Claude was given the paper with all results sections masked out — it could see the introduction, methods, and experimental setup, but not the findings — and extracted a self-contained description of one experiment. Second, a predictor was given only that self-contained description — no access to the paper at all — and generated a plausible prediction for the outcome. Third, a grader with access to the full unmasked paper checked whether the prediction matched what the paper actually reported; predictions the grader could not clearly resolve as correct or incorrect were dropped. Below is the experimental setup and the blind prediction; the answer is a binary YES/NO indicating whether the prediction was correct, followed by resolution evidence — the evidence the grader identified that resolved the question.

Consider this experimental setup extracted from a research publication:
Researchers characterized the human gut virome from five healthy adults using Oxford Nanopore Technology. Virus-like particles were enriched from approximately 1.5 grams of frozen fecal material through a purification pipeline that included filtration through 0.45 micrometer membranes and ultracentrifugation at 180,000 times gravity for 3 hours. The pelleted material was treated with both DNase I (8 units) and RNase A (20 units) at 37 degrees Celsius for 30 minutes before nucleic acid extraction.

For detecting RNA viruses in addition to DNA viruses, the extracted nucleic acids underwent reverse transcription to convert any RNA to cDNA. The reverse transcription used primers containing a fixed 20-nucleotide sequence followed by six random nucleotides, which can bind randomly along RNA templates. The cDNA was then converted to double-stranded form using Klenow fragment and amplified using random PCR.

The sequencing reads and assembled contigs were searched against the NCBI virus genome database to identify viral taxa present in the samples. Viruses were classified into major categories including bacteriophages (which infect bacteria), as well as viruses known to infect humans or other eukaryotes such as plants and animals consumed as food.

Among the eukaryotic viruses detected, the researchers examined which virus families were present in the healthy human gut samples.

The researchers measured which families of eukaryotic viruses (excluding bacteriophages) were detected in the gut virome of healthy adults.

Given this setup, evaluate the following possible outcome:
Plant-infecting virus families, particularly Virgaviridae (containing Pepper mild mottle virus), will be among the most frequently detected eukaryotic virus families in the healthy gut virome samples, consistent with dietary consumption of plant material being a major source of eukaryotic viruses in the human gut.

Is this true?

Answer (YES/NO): YES